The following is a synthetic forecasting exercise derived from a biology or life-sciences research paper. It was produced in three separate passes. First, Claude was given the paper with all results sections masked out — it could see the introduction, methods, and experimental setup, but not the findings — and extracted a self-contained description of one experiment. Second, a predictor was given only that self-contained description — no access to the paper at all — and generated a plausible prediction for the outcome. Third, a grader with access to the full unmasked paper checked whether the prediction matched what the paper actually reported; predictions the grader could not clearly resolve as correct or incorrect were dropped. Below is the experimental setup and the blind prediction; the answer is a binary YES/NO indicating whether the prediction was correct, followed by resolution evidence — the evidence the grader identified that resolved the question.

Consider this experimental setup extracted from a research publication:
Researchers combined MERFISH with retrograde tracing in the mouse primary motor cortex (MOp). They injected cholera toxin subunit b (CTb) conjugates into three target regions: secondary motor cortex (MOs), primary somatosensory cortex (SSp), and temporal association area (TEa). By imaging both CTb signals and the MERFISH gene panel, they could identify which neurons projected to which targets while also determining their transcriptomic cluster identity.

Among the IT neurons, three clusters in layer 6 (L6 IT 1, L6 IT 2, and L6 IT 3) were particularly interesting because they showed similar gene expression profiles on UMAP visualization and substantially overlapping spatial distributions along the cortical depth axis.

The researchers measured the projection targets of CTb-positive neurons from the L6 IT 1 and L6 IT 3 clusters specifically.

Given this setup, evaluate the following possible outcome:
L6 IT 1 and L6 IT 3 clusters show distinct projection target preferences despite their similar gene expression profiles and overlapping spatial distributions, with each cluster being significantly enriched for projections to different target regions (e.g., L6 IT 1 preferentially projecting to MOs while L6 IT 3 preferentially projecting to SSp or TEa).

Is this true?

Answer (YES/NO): YES